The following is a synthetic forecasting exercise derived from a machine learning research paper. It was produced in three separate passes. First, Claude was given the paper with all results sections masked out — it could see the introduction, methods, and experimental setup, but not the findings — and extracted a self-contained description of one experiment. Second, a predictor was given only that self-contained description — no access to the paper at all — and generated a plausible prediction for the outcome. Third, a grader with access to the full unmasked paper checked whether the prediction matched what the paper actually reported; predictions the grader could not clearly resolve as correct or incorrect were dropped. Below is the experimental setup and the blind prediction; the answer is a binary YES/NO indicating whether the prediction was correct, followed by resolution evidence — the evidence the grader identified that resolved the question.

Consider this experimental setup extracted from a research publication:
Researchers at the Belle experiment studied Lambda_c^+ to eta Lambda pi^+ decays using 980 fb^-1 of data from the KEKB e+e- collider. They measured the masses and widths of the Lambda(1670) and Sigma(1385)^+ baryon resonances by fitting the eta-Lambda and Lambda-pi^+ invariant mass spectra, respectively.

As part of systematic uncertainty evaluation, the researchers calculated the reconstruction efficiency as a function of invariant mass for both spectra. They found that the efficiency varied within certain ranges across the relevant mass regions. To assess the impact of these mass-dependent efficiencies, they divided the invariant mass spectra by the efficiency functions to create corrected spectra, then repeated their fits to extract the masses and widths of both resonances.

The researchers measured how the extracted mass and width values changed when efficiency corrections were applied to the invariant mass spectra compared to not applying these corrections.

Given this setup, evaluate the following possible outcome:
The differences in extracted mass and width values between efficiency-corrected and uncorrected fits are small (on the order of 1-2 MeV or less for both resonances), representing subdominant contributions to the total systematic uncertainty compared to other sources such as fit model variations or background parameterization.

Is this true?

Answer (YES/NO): YES